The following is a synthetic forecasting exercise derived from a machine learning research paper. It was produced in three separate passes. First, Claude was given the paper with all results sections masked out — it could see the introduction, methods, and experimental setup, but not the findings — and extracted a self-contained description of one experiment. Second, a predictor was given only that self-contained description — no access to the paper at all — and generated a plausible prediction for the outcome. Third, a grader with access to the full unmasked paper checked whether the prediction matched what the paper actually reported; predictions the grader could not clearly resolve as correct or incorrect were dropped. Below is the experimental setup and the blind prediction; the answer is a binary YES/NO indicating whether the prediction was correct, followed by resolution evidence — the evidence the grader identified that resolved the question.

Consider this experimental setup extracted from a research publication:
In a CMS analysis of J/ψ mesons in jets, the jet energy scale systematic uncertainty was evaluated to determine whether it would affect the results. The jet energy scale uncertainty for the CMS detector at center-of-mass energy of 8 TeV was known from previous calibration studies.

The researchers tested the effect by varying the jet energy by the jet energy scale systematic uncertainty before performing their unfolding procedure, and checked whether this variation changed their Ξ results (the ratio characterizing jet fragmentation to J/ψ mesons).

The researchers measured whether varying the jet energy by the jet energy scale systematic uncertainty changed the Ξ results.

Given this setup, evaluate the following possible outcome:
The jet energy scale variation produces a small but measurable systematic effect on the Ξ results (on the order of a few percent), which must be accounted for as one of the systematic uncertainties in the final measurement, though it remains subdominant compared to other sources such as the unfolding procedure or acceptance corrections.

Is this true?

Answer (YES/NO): NO